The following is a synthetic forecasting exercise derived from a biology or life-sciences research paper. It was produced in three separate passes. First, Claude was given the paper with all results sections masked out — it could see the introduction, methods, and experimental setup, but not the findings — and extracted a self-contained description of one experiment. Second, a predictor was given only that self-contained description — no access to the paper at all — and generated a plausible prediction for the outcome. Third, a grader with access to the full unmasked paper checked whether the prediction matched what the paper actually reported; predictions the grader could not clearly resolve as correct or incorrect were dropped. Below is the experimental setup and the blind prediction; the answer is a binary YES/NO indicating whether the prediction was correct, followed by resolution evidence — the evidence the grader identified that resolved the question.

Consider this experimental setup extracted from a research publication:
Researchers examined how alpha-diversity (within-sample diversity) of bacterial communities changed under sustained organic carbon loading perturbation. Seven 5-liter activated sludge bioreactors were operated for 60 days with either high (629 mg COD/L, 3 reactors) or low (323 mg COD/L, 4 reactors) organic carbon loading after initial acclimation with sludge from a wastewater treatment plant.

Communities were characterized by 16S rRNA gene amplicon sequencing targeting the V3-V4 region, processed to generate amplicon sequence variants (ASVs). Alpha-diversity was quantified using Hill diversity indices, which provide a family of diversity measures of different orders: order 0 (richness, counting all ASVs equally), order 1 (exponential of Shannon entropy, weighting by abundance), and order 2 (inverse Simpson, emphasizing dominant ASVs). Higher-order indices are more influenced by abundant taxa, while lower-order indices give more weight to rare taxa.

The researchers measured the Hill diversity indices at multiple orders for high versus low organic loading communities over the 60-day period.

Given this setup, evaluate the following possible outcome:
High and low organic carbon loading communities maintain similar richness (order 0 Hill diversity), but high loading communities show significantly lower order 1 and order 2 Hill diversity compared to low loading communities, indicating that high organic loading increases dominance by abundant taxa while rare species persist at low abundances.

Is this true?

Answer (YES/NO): NO